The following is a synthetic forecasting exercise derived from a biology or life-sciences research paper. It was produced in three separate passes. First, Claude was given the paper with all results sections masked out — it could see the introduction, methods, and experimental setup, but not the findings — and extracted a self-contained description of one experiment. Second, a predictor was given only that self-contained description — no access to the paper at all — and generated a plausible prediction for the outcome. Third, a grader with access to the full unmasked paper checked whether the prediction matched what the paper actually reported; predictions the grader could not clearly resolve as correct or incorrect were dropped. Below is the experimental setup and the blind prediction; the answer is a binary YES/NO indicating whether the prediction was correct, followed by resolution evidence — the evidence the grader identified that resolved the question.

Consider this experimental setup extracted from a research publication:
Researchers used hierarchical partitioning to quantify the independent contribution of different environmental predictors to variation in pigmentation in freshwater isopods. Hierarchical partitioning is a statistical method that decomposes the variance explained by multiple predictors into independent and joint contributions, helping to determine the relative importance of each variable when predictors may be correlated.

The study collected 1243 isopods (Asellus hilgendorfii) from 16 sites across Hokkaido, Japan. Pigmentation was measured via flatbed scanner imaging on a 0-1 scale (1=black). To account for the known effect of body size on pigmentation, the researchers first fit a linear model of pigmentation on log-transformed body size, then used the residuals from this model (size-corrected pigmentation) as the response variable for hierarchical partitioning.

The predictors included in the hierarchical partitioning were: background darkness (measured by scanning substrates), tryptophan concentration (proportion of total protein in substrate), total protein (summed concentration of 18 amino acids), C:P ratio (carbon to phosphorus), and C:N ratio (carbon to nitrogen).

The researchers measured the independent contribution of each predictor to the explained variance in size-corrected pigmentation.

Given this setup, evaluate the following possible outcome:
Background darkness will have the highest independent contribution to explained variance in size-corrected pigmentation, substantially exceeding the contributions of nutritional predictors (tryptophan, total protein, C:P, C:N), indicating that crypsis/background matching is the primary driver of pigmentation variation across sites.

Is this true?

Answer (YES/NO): NO